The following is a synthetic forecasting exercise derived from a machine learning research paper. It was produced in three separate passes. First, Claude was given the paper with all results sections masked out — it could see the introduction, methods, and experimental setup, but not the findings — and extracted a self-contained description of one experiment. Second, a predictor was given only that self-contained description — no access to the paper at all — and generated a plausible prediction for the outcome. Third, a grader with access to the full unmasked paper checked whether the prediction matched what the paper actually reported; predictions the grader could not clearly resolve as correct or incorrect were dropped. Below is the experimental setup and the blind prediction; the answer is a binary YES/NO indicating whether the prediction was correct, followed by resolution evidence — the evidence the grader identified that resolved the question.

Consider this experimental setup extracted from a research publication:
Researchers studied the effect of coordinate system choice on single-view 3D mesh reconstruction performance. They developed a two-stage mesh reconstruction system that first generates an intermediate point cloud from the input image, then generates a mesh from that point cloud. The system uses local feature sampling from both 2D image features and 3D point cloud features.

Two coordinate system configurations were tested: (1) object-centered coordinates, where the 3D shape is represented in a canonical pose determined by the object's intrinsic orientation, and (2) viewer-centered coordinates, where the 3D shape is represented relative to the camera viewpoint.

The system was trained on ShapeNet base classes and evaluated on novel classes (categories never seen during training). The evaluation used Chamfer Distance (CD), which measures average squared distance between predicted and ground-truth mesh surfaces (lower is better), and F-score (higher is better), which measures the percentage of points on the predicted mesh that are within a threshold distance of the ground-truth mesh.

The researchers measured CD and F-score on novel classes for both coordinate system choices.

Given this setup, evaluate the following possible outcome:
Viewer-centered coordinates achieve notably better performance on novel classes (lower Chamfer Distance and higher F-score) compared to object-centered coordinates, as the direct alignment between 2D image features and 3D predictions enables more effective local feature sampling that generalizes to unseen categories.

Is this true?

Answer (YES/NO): NO